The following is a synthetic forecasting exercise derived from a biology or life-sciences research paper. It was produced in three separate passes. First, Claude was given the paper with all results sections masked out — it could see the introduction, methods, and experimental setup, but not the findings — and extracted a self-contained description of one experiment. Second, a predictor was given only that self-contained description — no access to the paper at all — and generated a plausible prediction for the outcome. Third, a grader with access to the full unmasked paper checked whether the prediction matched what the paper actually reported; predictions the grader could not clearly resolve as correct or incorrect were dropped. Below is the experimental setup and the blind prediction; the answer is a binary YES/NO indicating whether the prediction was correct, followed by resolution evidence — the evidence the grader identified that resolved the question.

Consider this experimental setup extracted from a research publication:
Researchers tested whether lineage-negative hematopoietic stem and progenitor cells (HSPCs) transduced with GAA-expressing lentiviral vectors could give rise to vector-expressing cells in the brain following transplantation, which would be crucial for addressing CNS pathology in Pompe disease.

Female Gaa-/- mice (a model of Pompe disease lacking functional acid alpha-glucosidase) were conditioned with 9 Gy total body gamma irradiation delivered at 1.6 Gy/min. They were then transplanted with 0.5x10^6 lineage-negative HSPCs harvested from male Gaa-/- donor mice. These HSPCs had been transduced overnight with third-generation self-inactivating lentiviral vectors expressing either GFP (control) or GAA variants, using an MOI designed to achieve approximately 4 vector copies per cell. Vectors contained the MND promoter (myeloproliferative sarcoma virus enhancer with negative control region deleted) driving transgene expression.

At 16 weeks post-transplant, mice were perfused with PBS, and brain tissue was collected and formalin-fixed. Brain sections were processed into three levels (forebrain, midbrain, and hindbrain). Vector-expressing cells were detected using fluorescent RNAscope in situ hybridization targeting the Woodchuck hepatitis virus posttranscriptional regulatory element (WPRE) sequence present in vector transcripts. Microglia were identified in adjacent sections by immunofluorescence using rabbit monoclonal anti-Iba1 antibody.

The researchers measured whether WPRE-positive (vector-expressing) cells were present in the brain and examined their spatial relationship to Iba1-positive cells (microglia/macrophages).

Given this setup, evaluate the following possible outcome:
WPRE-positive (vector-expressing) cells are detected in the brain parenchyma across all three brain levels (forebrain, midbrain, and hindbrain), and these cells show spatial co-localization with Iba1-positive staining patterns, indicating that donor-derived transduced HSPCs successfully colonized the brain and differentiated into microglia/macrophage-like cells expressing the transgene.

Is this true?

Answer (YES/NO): NO